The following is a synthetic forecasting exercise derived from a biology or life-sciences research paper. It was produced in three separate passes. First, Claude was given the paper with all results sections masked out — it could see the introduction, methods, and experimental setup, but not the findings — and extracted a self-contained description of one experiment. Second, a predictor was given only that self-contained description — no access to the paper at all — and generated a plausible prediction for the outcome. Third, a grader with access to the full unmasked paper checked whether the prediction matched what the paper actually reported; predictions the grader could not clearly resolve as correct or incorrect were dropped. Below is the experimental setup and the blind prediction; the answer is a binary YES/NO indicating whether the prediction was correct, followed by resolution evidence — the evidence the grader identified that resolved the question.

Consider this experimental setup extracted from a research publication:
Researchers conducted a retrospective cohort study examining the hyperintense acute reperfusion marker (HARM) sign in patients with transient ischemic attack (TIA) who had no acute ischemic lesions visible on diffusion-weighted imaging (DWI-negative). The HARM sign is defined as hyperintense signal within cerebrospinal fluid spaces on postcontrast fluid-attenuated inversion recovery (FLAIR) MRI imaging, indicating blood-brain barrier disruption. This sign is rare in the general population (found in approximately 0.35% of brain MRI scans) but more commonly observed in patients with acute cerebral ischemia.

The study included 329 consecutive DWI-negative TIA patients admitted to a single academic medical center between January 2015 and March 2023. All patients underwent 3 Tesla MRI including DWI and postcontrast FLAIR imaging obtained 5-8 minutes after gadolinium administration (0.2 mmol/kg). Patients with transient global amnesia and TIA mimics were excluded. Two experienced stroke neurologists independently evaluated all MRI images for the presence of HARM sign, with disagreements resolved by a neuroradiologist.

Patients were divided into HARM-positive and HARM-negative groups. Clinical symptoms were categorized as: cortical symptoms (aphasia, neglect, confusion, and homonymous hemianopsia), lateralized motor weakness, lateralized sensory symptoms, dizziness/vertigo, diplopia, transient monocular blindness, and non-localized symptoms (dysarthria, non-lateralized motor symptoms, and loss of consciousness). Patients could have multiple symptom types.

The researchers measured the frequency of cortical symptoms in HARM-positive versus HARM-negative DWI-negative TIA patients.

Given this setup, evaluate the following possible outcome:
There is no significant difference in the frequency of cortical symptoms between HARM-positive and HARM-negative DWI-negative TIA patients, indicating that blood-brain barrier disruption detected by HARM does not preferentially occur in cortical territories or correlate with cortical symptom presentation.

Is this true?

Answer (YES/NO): NO